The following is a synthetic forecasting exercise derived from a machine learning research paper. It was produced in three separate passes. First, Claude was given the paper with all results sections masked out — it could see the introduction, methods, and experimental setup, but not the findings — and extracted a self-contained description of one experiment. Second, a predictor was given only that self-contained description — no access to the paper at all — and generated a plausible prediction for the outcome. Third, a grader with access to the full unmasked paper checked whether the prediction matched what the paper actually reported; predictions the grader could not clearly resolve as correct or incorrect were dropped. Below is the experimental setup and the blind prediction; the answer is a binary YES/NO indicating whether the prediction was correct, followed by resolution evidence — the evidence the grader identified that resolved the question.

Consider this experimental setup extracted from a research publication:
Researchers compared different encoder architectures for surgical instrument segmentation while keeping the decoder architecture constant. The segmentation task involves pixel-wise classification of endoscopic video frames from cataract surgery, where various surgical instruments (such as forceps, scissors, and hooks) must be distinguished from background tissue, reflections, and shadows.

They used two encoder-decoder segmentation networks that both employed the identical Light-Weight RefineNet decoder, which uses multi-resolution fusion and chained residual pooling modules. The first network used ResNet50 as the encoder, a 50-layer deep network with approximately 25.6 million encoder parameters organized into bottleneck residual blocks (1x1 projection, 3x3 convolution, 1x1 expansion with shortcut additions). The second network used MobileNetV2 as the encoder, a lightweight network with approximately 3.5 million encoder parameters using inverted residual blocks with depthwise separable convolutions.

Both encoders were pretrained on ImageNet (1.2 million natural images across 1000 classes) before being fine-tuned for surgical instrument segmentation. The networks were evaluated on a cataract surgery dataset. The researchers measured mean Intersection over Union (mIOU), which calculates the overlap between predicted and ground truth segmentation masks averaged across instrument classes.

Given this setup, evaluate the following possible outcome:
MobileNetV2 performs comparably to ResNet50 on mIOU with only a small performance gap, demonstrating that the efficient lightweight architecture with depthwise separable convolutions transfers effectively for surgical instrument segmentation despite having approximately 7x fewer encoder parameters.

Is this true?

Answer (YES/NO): NO